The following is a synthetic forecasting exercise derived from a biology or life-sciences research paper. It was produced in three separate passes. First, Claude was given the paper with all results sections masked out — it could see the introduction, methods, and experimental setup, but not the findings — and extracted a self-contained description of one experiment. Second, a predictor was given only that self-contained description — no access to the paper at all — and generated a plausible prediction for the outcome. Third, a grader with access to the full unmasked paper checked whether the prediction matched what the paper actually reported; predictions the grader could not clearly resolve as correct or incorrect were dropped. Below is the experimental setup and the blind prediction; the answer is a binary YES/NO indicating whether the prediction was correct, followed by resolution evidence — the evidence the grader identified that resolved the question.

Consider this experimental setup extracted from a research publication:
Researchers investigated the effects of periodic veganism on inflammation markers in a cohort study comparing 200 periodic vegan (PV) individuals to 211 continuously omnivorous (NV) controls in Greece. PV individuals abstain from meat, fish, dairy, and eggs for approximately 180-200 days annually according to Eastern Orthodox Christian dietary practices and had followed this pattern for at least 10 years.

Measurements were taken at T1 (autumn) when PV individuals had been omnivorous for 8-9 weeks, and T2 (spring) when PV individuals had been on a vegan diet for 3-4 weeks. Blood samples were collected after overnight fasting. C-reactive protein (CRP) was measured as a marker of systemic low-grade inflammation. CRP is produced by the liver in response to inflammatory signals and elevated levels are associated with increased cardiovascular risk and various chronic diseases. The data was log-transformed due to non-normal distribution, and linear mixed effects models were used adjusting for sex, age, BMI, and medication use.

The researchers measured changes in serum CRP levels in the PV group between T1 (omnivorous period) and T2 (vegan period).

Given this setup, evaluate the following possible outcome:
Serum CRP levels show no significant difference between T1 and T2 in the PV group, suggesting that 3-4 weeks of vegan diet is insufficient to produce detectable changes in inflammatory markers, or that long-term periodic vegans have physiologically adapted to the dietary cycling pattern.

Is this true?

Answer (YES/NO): NO